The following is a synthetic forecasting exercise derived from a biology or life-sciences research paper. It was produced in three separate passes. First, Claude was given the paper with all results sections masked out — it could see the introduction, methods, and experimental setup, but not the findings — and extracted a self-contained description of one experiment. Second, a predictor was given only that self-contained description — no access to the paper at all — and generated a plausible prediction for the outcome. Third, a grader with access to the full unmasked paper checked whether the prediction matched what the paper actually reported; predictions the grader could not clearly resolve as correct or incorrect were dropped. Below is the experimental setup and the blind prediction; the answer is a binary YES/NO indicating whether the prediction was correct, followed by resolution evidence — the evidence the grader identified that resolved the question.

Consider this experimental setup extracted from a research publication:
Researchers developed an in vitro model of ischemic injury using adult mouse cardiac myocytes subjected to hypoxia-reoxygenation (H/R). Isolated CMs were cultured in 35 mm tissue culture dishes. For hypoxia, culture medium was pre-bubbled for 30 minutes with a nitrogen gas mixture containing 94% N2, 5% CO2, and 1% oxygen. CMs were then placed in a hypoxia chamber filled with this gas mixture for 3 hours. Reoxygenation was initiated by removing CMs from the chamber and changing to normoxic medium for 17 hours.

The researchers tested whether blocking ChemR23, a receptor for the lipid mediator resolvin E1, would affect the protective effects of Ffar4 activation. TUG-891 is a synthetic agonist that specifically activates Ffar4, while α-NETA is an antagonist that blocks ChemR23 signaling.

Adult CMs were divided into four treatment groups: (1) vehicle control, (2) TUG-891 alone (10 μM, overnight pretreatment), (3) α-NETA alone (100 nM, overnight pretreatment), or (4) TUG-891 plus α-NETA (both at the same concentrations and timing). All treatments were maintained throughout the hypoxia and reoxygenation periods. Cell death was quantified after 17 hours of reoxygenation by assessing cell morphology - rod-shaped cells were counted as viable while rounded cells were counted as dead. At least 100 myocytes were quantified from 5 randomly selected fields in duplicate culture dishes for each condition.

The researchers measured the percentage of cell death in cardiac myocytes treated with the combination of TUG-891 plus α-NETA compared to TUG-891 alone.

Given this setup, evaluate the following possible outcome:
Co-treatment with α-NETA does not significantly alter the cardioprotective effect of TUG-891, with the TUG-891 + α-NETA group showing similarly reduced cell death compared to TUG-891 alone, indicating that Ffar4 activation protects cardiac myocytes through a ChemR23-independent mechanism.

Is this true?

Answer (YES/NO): NO